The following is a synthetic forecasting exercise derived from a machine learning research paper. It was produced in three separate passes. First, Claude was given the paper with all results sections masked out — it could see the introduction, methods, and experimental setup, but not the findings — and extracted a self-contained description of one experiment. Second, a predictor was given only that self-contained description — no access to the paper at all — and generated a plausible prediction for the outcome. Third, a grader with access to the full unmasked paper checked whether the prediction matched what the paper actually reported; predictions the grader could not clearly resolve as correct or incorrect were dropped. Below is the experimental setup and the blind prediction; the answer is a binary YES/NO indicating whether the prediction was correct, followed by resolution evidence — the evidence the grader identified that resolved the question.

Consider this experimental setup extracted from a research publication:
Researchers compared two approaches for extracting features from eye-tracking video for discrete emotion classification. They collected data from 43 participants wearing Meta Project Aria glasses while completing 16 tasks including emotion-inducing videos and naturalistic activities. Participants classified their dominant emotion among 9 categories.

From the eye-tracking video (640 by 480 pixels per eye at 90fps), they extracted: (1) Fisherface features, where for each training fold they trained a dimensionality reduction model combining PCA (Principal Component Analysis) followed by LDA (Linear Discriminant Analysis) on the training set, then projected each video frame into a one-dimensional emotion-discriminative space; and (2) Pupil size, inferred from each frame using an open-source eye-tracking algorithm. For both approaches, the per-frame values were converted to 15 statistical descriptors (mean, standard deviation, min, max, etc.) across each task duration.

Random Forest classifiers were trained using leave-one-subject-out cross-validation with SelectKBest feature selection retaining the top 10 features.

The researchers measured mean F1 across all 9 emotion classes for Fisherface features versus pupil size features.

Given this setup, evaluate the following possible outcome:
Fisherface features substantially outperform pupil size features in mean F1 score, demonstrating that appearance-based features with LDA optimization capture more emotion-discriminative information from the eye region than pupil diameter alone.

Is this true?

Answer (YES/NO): NO